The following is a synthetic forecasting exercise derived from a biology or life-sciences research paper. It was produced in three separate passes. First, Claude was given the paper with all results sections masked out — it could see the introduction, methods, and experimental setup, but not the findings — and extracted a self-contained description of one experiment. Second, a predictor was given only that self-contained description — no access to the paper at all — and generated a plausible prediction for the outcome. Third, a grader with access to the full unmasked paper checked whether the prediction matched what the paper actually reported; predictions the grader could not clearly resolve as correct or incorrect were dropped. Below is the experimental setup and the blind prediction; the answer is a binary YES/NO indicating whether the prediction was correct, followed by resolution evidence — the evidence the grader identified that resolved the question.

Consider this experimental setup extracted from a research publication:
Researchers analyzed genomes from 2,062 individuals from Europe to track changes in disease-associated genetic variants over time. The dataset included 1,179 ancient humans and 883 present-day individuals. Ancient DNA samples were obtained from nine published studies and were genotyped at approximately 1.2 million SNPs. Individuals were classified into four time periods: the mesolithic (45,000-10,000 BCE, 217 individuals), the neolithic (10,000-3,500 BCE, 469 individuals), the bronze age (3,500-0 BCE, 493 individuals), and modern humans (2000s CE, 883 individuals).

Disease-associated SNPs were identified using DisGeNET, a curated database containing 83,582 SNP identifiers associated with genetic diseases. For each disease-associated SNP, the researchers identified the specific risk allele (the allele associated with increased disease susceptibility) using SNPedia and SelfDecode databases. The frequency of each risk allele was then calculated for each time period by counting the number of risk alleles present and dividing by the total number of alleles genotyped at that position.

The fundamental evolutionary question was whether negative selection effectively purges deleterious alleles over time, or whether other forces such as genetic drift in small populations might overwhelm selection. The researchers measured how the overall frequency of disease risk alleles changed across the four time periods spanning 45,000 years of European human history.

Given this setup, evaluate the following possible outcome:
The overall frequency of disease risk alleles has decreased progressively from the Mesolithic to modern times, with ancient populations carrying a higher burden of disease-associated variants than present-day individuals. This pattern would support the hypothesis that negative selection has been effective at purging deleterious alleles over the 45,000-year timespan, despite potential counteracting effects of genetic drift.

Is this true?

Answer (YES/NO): NO